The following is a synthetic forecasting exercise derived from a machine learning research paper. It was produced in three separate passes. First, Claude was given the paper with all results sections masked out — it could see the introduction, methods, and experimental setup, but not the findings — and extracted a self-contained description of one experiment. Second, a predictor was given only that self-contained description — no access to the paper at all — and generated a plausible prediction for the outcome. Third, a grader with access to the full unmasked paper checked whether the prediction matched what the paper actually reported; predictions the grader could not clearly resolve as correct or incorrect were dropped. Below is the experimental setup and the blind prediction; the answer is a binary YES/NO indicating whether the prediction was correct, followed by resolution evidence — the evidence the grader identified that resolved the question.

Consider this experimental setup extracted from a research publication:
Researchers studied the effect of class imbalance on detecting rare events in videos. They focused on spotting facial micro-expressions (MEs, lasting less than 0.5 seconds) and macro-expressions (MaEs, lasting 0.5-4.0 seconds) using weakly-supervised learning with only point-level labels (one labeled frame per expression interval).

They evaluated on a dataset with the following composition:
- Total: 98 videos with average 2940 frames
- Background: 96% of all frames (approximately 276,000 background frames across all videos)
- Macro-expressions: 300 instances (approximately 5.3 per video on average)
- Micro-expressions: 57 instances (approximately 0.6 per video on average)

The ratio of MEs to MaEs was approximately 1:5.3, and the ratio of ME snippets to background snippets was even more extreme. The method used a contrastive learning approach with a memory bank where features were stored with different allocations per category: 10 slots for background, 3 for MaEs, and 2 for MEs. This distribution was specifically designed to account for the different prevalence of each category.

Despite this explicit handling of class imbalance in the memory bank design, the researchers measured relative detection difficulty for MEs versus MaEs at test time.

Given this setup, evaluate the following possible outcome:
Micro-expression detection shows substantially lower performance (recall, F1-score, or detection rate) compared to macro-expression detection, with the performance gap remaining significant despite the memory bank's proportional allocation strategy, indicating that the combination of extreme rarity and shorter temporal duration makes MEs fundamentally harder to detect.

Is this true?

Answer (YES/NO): YES